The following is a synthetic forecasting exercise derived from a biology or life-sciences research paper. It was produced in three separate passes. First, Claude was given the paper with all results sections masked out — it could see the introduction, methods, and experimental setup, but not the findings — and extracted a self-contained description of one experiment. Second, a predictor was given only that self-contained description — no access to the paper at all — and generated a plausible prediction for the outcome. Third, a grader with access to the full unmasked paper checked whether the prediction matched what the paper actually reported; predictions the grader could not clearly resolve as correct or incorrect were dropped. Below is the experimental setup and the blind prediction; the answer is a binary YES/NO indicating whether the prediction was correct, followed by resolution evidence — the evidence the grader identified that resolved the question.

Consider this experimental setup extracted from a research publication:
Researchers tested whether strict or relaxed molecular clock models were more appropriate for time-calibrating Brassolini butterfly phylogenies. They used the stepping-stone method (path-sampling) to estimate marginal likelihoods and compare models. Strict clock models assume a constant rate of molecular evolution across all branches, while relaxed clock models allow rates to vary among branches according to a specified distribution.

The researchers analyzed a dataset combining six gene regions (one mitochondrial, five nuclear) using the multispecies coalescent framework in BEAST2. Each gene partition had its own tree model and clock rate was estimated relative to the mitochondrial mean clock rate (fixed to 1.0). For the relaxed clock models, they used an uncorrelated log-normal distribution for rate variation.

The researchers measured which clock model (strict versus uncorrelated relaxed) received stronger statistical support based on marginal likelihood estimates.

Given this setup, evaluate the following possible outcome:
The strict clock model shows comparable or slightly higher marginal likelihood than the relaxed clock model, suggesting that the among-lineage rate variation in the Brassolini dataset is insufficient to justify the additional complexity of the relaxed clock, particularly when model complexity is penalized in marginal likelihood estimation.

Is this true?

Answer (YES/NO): NO